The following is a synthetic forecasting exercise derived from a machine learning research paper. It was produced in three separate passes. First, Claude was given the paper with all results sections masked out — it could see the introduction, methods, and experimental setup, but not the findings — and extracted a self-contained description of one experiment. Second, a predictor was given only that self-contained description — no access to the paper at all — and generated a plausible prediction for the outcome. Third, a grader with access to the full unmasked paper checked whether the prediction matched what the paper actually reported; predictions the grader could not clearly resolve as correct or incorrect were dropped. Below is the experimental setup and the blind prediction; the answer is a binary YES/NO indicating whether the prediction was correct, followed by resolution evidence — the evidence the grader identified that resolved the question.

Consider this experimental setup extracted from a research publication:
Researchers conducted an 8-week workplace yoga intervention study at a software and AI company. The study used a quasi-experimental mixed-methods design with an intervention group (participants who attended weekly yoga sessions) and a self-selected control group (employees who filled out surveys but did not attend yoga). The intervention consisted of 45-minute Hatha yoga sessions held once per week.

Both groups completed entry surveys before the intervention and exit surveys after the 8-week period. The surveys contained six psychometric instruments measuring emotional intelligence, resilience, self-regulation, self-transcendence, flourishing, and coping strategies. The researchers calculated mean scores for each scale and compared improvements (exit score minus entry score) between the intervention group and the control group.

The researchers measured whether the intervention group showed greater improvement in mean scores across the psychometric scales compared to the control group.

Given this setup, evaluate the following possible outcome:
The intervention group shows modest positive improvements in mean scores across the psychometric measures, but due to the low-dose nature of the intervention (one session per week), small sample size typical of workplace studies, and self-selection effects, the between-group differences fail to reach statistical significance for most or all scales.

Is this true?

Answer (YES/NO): NO